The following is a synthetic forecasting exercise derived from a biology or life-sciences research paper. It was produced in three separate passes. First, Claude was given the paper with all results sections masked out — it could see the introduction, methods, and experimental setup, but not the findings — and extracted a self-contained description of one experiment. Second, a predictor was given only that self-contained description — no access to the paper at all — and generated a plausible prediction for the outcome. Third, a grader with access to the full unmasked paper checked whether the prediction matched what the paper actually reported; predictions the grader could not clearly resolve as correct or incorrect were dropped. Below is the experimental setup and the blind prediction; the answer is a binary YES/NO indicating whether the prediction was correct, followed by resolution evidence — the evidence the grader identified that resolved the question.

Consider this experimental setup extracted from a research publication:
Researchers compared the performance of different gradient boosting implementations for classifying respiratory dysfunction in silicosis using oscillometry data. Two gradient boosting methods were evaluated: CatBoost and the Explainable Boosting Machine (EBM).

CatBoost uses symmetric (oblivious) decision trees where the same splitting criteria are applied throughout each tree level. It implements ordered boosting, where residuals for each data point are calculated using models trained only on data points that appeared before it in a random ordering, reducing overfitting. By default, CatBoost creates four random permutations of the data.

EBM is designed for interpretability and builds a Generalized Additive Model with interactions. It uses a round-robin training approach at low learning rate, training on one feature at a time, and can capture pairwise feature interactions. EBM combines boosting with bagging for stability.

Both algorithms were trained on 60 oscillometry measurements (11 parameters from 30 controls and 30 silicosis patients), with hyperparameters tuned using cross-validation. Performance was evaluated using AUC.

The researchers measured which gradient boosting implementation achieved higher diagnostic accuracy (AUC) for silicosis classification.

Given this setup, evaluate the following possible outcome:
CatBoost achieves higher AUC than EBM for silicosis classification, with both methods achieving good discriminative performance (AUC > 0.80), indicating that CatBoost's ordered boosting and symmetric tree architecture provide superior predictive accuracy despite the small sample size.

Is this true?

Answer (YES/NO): NO